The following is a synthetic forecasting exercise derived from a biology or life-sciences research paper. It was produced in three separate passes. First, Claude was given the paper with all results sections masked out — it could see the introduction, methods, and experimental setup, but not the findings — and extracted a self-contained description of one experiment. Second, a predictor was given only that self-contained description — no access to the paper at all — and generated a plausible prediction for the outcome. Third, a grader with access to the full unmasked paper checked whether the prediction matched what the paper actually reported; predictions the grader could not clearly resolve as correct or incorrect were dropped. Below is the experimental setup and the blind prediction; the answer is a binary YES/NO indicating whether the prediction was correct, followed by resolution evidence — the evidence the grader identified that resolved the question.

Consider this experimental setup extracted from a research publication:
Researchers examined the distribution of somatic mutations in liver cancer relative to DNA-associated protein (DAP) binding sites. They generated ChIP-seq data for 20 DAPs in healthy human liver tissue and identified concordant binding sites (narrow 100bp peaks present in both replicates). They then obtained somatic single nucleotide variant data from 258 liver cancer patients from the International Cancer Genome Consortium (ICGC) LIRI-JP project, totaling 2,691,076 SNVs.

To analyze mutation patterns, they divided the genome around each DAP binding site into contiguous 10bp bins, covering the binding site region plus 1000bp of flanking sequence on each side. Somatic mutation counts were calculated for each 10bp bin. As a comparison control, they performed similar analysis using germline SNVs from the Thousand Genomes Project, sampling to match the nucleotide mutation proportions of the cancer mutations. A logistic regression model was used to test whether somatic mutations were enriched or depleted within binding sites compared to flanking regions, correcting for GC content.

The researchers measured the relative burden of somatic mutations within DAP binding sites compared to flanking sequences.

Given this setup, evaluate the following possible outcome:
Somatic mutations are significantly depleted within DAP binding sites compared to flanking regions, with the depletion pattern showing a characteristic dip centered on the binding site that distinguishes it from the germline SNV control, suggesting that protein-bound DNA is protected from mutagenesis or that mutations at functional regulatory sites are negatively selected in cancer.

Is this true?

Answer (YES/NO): NO